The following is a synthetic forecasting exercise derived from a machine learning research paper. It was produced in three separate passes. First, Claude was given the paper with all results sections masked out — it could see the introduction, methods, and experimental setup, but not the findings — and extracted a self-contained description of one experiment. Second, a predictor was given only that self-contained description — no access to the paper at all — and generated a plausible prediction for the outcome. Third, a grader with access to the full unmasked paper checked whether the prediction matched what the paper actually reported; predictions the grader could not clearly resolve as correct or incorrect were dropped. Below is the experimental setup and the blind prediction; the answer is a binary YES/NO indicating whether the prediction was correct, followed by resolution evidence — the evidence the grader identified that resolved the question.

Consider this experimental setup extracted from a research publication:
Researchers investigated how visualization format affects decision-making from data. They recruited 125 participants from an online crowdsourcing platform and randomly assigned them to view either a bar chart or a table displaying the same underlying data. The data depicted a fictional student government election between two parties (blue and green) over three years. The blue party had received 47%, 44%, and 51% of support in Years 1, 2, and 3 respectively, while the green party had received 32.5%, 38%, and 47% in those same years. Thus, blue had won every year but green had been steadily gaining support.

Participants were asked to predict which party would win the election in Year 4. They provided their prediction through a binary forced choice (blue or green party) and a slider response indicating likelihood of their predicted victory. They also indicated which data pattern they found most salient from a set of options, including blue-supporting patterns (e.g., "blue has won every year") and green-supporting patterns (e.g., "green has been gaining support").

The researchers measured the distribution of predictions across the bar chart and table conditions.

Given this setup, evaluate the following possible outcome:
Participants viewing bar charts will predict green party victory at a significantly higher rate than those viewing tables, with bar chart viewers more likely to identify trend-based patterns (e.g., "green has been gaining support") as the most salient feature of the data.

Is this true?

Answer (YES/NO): YES